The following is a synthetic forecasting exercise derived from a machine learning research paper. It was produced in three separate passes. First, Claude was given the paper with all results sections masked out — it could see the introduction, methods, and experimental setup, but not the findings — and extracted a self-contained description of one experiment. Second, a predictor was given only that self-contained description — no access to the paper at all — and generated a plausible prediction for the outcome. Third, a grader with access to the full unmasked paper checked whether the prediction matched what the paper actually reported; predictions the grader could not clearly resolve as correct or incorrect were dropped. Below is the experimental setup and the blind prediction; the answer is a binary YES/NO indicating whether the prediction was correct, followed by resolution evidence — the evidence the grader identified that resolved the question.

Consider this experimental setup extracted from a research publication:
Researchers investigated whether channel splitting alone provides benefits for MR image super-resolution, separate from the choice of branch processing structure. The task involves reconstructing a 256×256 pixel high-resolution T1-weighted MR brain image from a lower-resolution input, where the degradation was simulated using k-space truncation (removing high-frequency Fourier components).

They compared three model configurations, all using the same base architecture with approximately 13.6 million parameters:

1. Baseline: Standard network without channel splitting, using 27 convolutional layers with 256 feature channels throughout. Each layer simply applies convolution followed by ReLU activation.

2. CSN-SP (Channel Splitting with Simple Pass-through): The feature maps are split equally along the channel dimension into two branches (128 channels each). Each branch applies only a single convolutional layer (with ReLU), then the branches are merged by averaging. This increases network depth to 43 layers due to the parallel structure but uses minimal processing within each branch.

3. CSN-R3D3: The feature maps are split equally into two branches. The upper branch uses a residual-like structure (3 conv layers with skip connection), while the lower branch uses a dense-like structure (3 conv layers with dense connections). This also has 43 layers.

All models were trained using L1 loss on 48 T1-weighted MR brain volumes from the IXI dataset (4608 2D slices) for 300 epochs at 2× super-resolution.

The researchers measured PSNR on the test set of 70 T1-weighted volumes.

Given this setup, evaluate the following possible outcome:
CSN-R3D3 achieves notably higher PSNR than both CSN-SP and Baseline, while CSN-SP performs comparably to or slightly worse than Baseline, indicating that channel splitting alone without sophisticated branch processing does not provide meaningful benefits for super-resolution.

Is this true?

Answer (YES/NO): NO